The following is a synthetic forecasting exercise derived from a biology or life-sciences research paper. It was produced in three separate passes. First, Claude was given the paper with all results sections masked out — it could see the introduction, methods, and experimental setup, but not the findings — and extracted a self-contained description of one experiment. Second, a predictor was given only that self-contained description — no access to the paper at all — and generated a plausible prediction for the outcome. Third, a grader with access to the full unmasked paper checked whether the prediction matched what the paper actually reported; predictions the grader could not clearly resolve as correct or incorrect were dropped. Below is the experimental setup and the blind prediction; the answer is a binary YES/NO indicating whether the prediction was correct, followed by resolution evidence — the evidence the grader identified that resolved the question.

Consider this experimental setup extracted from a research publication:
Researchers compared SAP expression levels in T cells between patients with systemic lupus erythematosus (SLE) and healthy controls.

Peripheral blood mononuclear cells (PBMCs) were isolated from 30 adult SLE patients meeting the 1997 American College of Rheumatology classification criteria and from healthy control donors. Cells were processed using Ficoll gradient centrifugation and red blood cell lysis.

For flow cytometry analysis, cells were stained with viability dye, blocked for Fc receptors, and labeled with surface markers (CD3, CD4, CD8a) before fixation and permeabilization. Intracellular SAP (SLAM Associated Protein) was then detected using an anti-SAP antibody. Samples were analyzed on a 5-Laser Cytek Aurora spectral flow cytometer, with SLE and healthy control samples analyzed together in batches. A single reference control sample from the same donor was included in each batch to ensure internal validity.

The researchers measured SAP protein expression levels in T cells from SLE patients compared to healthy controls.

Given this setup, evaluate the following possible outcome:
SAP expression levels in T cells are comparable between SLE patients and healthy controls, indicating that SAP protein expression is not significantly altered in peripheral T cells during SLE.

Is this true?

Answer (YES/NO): NO